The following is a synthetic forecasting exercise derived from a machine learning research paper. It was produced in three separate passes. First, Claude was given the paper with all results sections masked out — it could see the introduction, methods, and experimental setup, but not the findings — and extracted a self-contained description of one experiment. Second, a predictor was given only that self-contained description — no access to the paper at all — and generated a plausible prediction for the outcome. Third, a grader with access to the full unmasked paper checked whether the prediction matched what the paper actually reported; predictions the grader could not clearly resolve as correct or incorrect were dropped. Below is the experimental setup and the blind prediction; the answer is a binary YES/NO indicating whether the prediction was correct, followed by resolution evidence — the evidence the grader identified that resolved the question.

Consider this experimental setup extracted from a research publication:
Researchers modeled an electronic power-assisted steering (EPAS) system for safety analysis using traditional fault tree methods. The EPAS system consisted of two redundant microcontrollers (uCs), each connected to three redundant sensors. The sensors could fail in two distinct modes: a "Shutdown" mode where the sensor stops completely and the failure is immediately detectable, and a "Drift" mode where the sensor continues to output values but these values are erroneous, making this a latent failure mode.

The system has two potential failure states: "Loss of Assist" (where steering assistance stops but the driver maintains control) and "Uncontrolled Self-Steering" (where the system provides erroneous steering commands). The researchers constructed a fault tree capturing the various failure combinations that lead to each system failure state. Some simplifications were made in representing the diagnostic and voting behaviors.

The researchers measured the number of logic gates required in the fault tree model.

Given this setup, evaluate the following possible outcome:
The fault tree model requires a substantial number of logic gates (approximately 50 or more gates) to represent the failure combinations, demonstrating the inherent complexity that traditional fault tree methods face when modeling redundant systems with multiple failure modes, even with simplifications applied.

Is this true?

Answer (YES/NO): YES